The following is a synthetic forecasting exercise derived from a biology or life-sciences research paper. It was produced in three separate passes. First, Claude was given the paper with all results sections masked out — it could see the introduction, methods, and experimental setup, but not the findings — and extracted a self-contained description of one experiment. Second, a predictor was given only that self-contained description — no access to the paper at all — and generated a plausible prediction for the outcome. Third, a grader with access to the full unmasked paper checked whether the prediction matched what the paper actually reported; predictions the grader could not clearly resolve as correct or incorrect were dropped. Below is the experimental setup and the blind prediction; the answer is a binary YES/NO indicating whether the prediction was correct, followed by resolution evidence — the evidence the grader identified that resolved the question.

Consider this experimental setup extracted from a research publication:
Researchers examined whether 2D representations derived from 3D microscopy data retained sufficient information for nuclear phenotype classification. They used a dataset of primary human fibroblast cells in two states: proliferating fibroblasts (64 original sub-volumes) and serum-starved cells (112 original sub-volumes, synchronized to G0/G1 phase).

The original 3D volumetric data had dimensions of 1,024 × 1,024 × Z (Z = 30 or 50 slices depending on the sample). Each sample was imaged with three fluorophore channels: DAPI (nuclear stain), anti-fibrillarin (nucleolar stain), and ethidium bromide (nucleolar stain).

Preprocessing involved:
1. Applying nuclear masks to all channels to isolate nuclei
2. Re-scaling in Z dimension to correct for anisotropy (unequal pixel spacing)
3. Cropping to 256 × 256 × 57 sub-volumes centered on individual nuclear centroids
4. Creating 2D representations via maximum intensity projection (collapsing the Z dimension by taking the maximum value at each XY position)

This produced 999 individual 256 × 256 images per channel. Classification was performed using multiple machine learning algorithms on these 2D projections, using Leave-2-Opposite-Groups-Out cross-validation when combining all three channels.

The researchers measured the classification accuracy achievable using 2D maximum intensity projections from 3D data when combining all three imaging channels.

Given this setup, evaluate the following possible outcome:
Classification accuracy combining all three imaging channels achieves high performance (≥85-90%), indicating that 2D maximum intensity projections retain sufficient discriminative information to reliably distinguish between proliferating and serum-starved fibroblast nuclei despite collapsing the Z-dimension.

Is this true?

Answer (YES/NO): YES